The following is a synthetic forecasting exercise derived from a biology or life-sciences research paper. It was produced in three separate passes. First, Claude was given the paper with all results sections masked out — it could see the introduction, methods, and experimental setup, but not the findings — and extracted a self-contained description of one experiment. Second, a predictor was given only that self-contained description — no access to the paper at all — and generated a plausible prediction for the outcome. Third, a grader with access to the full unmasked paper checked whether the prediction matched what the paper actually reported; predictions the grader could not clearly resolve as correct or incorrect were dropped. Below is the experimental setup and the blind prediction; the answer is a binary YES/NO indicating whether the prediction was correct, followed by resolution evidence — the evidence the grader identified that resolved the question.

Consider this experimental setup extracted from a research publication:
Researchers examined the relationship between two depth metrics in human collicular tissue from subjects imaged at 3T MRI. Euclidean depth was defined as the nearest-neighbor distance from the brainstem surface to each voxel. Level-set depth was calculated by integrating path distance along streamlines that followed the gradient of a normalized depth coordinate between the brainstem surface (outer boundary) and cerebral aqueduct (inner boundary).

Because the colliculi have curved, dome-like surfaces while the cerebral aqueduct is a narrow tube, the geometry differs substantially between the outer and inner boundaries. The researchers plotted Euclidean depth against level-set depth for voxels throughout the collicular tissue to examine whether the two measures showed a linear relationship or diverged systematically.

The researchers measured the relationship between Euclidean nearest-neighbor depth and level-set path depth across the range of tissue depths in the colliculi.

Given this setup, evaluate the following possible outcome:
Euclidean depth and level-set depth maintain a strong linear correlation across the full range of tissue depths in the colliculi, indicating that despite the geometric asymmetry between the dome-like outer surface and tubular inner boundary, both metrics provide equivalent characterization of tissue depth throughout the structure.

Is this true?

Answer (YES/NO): NO